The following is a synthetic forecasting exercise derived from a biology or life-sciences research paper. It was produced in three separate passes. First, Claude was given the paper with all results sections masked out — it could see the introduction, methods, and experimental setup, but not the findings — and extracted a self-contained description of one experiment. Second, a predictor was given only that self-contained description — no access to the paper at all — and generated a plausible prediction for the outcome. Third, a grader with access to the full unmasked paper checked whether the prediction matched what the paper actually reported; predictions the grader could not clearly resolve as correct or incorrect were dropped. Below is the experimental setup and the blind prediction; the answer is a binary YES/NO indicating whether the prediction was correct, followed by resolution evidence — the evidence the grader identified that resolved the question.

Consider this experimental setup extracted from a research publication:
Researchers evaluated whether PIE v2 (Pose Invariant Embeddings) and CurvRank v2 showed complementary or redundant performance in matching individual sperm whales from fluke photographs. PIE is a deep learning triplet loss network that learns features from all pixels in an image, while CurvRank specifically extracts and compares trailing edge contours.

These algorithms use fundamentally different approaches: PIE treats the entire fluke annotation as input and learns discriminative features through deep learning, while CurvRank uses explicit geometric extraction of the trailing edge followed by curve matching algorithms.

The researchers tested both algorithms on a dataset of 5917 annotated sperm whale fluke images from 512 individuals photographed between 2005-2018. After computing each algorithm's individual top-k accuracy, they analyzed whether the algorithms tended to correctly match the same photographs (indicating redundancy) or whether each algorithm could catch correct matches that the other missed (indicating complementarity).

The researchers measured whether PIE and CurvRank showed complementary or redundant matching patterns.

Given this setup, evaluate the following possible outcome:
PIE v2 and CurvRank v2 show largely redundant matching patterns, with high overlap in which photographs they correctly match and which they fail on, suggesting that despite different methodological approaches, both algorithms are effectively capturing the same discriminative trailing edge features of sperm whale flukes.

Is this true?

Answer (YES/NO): NO